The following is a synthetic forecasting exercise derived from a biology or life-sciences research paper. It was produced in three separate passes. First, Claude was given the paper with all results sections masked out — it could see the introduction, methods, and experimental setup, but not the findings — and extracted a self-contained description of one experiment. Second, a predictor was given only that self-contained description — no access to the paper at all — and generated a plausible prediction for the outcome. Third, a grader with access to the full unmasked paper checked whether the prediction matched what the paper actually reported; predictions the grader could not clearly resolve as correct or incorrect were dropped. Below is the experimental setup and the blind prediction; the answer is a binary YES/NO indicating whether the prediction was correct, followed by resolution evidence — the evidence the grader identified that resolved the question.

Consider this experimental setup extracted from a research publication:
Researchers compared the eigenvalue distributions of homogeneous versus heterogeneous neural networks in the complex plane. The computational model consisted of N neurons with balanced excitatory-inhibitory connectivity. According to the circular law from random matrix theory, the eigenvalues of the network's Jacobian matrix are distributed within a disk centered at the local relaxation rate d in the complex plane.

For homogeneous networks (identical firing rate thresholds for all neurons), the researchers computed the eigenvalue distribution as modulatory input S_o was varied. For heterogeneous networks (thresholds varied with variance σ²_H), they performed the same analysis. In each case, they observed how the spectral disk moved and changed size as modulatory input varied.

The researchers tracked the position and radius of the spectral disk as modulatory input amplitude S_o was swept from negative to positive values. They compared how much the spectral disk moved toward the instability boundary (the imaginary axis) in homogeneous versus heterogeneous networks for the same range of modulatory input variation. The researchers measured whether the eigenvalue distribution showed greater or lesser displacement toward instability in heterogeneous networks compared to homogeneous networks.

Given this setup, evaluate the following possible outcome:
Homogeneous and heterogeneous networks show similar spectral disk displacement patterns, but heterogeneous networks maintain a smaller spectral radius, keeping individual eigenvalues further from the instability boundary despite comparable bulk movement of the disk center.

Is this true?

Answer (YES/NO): NO